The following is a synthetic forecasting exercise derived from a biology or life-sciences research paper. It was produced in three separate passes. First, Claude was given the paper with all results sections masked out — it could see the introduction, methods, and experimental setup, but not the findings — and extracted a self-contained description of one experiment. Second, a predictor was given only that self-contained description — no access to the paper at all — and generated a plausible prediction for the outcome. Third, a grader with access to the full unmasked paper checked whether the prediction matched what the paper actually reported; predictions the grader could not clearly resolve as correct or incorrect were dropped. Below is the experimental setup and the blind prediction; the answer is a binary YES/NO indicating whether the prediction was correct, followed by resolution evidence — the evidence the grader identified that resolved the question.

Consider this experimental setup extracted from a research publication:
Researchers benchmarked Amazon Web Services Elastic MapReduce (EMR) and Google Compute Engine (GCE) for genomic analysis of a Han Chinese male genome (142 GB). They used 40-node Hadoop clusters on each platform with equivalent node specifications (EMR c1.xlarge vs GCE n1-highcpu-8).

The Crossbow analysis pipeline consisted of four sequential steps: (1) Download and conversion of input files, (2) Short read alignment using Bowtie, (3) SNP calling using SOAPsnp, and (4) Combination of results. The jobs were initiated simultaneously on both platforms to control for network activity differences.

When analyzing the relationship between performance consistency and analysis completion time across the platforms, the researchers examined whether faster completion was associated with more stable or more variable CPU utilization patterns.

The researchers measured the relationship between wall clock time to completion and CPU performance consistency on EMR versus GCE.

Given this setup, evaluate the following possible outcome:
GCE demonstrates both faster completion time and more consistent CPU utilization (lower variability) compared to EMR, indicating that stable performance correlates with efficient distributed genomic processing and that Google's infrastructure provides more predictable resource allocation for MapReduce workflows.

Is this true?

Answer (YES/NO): NO